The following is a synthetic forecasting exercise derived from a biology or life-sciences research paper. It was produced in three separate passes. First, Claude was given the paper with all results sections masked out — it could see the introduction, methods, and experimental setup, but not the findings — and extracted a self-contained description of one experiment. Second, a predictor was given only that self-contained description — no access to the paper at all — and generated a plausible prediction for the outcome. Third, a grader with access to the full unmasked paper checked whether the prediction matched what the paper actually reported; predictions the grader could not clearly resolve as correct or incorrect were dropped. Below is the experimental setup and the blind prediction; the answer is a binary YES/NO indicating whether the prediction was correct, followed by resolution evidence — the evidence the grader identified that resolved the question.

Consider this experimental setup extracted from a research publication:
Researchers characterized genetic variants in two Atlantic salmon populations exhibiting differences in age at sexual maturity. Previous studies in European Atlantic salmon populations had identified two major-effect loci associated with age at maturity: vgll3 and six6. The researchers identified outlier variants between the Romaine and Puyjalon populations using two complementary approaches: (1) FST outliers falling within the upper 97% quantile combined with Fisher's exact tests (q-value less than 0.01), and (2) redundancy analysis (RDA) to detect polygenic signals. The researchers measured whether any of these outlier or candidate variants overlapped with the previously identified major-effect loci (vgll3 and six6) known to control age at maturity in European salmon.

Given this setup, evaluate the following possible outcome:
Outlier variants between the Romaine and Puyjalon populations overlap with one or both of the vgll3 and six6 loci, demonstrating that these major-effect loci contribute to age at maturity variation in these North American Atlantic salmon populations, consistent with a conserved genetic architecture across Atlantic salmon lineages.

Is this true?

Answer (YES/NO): NO